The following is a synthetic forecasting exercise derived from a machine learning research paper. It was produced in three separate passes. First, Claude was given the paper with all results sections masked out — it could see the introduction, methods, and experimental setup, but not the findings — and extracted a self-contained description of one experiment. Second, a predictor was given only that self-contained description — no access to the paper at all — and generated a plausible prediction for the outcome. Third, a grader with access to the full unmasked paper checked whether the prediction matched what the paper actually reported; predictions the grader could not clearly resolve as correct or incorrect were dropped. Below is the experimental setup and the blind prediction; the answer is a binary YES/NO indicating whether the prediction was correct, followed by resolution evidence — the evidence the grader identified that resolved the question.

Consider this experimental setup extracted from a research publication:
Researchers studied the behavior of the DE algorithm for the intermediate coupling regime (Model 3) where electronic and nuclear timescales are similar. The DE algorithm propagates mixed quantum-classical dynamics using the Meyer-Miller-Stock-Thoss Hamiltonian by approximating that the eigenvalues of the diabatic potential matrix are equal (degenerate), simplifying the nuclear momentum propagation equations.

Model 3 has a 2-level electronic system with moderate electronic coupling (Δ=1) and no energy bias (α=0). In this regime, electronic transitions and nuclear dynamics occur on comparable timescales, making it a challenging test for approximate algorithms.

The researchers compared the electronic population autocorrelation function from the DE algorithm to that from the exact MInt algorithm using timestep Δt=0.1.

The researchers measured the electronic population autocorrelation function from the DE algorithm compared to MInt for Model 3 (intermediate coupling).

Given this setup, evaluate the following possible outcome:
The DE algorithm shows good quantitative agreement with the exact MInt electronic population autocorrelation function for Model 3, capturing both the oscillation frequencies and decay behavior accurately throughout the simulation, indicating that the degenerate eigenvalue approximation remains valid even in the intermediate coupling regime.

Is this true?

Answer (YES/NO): NO